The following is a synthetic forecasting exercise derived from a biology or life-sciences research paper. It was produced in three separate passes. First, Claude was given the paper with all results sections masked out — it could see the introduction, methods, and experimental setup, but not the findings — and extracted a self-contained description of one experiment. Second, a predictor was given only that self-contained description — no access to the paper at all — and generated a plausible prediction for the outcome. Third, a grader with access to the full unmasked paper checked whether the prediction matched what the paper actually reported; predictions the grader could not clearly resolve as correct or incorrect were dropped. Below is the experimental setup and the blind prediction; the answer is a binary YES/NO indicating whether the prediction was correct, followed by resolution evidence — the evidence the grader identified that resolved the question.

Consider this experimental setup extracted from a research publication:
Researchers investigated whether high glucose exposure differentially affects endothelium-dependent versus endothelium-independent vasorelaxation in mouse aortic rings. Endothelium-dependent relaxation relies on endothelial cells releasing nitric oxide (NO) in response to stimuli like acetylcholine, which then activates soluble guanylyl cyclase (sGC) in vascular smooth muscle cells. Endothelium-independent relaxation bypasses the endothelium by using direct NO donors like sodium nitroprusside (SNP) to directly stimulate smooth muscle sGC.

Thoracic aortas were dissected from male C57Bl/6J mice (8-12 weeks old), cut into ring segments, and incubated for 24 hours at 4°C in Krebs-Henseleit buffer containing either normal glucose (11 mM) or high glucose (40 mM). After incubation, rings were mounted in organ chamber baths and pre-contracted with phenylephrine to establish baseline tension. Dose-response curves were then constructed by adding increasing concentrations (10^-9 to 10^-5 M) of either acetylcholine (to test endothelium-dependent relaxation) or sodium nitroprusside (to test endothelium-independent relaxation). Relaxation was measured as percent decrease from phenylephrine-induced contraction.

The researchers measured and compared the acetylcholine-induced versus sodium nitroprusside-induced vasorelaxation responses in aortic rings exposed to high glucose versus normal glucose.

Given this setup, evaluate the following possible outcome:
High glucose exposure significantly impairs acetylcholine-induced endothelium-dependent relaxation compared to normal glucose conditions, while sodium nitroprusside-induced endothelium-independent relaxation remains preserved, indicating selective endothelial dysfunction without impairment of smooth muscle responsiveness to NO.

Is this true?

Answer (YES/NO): YES